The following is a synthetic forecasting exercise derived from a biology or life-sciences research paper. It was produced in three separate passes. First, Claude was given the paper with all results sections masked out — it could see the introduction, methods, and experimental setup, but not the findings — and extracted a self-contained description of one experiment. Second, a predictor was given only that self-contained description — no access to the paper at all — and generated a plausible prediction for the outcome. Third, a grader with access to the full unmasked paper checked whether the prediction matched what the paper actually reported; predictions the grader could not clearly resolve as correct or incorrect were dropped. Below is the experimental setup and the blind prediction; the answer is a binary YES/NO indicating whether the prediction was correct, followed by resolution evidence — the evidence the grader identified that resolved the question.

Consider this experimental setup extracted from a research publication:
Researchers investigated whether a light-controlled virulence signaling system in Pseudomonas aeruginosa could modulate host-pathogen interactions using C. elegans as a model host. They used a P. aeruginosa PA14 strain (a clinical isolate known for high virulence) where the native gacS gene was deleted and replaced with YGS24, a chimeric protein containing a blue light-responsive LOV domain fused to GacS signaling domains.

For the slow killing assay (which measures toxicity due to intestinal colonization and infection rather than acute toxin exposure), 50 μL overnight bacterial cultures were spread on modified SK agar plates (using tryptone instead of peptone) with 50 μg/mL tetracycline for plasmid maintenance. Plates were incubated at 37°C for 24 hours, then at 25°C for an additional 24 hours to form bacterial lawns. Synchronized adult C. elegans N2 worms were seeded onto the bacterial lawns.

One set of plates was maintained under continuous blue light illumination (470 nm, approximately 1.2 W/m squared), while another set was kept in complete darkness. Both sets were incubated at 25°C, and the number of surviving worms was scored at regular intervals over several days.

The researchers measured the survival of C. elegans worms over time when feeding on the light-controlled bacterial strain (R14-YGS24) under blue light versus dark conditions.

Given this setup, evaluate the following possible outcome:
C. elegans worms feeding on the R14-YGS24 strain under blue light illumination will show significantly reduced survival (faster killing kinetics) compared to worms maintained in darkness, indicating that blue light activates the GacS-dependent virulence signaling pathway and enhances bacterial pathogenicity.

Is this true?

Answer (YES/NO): YES